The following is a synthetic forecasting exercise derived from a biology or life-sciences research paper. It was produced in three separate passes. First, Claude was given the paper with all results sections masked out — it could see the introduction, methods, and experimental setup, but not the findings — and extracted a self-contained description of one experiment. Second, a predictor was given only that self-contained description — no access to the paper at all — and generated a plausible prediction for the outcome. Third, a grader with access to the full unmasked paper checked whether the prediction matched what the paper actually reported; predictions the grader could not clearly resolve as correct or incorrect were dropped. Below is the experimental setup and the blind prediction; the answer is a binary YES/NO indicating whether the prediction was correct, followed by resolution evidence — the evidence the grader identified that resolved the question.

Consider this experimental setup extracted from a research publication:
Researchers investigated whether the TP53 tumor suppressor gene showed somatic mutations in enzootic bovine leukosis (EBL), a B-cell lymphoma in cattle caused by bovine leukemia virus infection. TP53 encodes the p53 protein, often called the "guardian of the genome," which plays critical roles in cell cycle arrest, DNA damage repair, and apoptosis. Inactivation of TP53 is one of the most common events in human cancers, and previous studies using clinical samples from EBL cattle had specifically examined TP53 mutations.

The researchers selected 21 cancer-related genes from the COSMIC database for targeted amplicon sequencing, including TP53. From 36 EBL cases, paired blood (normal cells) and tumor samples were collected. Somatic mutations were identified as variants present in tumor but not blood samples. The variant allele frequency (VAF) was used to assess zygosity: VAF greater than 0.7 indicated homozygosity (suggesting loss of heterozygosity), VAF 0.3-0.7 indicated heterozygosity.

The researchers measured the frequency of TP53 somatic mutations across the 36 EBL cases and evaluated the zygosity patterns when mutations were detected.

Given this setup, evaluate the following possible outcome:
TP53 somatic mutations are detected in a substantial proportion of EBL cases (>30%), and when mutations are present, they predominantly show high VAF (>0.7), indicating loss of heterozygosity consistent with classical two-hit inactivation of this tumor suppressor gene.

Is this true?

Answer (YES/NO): NO